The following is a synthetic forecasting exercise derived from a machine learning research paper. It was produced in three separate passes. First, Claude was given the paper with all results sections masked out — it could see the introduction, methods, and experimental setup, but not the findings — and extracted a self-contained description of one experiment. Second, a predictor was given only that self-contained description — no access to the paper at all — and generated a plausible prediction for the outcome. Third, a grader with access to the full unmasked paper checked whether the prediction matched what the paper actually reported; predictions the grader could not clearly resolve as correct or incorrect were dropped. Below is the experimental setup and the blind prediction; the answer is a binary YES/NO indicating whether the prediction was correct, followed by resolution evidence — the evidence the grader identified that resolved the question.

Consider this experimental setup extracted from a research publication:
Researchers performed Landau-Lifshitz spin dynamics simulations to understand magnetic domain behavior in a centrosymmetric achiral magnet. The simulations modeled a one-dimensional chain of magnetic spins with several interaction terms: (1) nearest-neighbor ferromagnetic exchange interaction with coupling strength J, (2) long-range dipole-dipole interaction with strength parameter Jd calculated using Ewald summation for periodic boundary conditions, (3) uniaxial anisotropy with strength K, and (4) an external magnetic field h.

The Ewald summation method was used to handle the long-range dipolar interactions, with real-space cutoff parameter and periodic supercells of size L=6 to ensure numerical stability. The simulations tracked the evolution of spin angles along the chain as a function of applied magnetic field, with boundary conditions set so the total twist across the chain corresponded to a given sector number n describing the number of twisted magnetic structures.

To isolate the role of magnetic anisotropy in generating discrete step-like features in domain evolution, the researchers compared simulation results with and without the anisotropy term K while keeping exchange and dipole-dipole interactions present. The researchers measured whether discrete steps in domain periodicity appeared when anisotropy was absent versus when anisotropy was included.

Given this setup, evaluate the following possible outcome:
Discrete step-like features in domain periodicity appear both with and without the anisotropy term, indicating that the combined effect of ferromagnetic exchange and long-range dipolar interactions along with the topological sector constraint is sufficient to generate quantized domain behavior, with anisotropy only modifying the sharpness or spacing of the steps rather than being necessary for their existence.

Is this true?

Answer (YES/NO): NO